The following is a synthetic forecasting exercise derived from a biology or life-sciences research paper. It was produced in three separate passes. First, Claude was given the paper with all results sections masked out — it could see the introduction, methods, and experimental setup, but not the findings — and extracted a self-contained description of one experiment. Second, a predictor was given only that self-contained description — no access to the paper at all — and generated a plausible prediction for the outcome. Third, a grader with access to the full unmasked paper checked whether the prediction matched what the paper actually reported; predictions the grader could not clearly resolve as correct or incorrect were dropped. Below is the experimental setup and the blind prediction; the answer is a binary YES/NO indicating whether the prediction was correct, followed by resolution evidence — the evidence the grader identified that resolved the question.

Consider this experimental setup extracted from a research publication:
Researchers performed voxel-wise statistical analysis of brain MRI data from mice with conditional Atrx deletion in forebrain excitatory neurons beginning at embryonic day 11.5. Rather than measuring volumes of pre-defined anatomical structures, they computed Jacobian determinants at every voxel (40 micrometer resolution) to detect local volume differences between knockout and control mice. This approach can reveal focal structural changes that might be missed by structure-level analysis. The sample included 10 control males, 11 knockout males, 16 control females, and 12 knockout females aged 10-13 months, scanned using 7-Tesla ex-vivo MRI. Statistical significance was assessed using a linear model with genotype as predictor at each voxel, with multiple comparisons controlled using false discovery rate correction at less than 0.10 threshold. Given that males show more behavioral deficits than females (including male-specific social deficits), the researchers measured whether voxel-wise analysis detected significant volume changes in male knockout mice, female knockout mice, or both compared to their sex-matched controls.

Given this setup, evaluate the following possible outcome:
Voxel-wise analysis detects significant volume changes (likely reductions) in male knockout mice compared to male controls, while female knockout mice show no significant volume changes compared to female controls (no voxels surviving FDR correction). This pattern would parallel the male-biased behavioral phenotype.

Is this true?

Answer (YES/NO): NO